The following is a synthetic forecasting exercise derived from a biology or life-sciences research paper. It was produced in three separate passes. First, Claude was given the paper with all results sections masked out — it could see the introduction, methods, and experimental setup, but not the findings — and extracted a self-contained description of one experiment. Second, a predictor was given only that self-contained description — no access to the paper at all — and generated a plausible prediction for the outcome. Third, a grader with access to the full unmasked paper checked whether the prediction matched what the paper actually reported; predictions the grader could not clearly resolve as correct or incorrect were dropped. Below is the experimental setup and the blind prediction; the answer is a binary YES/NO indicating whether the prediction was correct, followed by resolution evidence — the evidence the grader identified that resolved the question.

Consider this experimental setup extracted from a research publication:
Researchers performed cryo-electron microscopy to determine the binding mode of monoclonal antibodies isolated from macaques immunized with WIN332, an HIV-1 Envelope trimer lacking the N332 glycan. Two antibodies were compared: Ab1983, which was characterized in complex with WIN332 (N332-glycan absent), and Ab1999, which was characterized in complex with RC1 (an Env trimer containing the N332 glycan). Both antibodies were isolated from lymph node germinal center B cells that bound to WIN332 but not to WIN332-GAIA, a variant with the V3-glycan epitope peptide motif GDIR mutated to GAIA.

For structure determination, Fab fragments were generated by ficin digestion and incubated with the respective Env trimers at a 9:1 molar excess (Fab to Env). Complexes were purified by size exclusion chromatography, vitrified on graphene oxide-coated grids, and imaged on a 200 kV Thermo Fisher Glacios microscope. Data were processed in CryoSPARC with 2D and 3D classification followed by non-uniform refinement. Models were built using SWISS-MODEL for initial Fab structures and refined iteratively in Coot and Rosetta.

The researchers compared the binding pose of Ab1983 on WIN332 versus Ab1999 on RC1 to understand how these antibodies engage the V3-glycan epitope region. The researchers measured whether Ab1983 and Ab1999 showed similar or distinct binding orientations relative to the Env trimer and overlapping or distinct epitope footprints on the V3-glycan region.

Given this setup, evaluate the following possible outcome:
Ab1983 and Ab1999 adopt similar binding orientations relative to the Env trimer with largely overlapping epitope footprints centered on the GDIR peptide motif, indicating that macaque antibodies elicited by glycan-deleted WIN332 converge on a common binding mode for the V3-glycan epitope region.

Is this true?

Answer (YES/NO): NO